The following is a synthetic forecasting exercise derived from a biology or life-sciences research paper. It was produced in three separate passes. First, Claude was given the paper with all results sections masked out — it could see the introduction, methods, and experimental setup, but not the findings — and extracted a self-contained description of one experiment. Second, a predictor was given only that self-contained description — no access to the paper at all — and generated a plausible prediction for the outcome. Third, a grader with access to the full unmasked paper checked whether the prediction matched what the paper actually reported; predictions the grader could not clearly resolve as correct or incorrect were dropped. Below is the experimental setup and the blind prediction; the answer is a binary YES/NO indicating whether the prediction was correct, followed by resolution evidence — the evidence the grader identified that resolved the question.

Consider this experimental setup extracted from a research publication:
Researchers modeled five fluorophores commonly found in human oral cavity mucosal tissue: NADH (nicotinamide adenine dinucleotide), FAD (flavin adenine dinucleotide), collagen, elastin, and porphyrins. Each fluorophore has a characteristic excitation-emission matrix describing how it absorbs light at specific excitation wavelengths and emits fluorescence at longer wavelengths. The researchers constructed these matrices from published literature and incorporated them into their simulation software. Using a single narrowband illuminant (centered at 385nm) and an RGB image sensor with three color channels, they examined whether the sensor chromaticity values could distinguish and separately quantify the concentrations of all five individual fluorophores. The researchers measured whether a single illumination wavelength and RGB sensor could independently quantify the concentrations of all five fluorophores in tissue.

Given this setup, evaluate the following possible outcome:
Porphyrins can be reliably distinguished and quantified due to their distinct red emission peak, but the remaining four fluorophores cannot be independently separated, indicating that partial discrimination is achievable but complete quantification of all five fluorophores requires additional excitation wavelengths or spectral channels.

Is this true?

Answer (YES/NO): YES